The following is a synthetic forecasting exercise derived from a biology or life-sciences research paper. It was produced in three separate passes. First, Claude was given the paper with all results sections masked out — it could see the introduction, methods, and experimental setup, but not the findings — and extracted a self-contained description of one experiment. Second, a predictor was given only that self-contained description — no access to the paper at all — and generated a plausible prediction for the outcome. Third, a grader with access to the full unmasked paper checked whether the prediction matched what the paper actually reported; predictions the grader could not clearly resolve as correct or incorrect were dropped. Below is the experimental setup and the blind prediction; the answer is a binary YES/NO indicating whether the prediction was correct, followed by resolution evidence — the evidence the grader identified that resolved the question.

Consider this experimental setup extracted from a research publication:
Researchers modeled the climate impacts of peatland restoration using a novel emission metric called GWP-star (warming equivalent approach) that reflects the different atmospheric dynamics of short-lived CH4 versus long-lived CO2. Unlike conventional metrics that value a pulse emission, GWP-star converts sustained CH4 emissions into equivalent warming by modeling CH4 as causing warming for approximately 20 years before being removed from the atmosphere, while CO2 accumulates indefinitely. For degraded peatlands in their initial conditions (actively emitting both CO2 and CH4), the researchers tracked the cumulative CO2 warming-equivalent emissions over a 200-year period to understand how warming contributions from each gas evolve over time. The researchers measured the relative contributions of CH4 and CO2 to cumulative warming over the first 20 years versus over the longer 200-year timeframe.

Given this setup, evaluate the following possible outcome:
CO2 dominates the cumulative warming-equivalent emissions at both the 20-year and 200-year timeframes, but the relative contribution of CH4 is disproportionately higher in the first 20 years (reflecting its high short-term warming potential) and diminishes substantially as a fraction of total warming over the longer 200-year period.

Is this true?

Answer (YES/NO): NO